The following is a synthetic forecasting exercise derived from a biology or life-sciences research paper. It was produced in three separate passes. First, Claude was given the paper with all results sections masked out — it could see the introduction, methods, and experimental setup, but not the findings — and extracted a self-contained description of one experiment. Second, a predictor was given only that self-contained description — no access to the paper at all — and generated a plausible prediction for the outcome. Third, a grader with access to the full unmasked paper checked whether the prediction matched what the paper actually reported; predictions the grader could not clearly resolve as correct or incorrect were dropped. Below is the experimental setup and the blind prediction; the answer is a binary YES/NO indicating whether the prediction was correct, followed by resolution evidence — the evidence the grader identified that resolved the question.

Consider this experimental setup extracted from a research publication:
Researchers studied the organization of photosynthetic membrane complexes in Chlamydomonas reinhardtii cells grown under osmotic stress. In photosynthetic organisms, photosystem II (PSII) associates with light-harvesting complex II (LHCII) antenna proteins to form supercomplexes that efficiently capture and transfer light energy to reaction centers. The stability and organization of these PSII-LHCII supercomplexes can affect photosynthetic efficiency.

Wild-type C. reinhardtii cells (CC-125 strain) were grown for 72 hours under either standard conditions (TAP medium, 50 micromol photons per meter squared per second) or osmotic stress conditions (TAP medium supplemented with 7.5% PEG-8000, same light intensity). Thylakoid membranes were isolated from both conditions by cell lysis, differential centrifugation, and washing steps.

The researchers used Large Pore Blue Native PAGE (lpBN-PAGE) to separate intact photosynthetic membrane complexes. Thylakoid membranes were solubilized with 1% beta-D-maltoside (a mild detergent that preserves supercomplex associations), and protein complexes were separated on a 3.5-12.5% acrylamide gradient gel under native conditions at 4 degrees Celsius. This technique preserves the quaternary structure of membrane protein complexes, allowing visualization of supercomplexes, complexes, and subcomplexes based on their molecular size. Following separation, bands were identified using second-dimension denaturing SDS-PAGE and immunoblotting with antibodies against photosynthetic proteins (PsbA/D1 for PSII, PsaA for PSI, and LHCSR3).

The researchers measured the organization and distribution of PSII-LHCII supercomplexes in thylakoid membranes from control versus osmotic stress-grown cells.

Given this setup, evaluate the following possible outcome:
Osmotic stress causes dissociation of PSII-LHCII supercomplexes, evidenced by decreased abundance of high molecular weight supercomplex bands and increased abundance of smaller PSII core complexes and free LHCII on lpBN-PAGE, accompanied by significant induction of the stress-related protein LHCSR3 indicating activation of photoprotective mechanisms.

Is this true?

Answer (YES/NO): YES